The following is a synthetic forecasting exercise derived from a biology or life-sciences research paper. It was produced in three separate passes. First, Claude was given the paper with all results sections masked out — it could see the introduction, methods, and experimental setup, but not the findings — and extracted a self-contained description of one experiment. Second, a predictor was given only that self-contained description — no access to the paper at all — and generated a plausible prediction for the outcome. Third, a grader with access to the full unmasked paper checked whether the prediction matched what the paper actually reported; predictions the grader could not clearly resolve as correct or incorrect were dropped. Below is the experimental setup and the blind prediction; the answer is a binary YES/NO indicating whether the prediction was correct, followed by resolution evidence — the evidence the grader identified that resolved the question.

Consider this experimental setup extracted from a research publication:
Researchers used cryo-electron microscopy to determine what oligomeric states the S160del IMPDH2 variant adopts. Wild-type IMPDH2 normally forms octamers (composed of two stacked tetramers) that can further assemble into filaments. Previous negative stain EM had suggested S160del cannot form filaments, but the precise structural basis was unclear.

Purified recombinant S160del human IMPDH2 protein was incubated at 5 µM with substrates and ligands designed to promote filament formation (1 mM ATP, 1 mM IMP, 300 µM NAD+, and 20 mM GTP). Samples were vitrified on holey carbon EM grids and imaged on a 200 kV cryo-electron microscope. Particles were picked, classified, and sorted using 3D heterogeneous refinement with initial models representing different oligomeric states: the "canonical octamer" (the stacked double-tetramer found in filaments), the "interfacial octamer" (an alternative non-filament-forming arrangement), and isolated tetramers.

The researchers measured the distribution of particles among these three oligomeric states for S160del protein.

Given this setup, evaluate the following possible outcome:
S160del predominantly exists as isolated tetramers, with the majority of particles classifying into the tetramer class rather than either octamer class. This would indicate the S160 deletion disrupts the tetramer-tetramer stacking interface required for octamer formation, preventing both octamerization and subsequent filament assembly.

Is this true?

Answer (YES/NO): NO